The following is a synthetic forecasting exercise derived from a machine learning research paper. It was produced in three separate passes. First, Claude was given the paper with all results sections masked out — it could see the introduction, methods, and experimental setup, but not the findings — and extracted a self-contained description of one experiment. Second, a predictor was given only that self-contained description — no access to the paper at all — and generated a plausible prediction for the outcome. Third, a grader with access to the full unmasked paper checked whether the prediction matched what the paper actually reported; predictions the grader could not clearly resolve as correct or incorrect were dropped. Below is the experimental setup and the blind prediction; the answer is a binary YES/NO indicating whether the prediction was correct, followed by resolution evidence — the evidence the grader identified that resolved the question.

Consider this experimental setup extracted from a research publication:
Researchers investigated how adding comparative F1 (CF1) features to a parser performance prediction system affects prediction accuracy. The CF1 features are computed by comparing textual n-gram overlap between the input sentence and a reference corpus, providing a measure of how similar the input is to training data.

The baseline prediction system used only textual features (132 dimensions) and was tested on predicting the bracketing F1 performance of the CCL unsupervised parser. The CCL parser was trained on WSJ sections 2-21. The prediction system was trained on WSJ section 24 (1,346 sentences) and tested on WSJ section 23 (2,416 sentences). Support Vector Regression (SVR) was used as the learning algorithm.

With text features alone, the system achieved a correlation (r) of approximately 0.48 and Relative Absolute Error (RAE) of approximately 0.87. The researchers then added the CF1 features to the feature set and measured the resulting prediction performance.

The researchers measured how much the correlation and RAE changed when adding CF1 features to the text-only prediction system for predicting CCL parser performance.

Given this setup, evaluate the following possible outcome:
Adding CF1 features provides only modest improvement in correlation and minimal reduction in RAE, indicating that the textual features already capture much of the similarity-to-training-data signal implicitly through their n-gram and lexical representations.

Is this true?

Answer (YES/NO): NO